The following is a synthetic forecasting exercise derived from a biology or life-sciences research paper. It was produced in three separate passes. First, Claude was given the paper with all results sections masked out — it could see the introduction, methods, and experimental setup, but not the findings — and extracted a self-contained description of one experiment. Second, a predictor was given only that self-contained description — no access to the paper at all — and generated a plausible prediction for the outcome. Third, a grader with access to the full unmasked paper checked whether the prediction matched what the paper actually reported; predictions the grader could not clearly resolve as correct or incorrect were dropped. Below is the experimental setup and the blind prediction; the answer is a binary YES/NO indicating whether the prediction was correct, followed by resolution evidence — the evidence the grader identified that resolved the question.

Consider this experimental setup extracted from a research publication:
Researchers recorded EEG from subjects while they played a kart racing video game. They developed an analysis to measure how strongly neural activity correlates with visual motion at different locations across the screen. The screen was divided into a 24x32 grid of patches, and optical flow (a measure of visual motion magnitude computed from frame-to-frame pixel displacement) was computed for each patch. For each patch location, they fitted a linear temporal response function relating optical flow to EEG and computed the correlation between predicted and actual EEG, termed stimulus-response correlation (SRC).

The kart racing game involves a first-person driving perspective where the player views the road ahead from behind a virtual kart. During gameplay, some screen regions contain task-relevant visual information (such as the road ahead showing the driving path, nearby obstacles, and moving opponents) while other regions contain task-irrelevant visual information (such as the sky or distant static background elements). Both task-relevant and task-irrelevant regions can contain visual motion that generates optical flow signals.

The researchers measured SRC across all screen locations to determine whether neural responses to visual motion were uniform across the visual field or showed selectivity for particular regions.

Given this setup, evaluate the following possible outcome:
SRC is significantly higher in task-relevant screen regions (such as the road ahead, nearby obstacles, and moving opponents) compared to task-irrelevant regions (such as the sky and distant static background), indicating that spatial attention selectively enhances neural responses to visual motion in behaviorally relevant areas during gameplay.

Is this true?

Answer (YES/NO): YES